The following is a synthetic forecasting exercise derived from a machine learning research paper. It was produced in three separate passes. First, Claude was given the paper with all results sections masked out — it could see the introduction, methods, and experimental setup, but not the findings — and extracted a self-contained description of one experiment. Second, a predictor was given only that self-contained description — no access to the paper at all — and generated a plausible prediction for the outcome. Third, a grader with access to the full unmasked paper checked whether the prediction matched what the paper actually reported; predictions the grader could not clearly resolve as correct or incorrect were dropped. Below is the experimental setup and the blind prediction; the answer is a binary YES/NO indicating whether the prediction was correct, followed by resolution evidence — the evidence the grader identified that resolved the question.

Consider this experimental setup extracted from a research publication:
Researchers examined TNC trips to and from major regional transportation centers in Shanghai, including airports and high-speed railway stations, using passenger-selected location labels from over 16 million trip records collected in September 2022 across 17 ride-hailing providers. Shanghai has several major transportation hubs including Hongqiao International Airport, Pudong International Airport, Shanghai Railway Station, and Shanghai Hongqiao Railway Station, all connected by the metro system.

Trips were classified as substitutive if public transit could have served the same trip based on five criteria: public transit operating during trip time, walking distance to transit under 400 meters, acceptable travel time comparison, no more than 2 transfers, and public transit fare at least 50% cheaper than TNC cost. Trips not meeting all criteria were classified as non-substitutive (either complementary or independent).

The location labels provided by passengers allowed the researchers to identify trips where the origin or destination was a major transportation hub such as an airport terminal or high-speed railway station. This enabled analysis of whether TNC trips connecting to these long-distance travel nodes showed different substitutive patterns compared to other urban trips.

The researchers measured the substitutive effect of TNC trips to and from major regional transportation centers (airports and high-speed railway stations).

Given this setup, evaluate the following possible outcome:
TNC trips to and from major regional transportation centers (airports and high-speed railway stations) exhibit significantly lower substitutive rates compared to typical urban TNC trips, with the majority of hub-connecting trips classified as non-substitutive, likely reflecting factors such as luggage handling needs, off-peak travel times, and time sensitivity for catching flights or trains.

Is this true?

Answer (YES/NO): NO